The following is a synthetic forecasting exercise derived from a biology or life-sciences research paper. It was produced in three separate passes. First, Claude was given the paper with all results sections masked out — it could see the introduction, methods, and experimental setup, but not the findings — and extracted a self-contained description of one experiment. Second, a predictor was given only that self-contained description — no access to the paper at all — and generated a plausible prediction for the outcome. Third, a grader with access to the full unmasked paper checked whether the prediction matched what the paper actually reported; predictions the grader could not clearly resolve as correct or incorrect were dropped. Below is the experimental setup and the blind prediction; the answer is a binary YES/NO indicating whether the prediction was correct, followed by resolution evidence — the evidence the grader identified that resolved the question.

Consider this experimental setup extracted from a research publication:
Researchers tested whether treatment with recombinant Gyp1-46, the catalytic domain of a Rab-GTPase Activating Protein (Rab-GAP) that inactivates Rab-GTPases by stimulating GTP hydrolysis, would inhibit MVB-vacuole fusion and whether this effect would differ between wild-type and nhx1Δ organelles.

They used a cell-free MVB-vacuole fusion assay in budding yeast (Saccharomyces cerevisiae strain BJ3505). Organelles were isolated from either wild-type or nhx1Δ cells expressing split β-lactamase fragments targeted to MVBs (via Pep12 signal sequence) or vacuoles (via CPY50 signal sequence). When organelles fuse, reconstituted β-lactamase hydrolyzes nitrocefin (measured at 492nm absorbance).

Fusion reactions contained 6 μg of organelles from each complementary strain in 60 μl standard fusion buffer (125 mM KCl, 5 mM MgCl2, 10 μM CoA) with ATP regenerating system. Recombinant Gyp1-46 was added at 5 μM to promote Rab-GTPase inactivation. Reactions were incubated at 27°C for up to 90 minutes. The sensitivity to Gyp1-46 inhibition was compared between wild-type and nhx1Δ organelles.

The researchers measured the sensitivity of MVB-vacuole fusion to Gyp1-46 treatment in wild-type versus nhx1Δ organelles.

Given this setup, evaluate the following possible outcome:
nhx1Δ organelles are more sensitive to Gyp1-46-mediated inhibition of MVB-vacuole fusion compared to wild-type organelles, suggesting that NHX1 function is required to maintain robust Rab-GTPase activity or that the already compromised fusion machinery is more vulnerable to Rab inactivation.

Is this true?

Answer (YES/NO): NO